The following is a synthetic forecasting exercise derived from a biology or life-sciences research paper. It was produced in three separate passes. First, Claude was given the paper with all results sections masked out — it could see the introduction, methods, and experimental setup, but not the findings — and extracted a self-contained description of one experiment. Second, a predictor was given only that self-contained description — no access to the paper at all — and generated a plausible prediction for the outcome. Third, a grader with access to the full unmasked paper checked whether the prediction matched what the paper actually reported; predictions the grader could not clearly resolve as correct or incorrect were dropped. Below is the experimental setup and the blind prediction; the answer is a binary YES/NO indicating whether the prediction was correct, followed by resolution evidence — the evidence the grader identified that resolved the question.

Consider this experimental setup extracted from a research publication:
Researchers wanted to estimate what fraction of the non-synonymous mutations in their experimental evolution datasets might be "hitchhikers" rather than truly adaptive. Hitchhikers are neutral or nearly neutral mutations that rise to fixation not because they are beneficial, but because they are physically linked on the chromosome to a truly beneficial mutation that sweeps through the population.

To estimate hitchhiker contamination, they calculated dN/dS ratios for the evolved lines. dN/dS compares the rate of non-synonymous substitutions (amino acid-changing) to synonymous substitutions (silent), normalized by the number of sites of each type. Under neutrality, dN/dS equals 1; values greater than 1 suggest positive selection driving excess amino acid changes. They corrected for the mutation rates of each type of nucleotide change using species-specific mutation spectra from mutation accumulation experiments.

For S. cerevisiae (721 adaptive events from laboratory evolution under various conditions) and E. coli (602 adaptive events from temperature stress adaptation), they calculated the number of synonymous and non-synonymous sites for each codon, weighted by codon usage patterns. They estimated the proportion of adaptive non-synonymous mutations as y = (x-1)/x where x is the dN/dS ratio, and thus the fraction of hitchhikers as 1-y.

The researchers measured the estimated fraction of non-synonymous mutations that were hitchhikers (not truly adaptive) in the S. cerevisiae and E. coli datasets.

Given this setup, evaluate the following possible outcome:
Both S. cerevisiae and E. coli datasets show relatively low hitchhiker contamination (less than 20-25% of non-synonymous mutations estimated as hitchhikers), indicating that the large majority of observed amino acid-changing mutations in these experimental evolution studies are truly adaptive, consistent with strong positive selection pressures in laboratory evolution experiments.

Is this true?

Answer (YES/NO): NO